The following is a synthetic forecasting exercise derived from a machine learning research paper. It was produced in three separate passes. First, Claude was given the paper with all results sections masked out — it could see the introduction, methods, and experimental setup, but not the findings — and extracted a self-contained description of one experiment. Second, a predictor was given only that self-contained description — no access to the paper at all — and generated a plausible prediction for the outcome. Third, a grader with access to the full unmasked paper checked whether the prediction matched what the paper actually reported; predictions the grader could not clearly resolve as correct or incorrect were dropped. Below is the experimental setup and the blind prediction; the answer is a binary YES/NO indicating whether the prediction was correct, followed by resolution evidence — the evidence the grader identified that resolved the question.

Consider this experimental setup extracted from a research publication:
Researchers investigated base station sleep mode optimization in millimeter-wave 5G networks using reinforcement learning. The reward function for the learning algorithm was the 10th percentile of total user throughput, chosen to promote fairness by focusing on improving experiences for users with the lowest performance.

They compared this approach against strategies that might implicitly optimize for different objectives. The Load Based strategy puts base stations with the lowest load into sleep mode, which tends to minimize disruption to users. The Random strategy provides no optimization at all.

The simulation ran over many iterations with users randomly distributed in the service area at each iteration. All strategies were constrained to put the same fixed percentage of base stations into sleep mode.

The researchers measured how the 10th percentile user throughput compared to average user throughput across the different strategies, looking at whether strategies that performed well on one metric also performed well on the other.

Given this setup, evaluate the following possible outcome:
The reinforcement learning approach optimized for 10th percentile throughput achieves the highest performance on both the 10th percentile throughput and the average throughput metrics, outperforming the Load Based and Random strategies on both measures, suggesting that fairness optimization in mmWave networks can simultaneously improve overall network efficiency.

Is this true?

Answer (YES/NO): YES